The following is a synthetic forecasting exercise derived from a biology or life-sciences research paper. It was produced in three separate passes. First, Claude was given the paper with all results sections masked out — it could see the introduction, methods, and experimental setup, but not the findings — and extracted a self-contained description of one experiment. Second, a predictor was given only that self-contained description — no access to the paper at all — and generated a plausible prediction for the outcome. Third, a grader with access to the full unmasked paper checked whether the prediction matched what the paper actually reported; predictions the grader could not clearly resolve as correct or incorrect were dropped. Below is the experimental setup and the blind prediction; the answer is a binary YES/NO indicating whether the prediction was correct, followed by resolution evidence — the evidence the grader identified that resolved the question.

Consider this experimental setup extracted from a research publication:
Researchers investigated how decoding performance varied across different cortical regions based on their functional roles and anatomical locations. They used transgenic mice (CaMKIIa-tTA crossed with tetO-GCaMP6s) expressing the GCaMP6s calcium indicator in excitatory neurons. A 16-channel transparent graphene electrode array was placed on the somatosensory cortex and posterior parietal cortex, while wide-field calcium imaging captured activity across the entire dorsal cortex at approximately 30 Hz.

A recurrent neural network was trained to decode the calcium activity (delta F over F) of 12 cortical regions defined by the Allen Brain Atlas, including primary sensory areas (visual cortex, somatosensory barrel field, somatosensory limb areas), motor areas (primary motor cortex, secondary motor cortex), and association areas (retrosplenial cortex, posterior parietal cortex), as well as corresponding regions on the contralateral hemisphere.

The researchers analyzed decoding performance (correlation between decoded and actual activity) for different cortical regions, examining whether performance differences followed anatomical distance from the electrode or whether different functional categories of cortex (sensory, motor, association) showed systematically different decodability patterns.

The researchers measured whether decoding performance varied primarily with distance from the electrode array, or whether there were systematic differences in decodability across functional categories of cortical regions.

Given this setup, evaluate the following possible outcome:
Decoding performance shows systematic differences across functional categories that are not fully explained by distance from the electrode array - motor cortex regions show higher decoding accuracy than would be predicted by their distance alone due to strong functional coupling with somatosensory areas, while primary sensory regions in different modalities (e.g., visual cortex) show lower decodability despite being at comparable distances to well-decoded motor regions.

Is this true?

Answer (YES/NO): NO